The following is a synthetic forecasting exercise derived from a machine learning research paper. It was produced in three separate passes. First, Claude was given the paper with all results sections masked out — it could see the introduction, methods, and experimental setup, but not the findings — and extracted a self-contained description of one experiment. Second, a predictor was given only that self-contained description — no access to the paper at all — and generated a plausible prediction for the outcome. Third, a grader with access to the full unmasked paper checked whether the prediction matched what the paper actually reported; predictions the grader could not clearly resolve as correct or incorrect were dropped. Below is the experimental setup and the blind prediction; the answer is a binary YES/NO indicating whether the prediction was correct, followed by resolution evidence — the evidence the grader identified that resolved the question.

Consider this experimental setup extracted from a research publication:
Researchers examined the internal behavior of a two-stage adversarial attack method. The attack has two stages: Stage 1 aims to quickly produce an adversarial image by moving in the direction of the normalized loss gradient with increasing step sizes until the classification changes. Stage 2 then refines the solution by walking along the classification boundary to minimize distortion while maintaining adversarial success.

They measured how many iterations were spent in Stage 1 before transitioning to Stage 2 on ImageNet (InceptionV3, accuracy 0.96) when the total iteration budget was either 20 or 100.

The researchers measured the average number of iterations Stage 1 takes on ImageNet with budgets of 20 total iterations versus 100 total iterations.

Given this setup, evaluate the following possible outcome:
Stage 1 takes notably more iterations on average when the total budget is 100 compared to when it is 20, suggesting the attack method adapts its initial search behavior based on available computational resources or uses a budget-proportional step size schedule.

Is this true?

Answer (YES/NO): YES